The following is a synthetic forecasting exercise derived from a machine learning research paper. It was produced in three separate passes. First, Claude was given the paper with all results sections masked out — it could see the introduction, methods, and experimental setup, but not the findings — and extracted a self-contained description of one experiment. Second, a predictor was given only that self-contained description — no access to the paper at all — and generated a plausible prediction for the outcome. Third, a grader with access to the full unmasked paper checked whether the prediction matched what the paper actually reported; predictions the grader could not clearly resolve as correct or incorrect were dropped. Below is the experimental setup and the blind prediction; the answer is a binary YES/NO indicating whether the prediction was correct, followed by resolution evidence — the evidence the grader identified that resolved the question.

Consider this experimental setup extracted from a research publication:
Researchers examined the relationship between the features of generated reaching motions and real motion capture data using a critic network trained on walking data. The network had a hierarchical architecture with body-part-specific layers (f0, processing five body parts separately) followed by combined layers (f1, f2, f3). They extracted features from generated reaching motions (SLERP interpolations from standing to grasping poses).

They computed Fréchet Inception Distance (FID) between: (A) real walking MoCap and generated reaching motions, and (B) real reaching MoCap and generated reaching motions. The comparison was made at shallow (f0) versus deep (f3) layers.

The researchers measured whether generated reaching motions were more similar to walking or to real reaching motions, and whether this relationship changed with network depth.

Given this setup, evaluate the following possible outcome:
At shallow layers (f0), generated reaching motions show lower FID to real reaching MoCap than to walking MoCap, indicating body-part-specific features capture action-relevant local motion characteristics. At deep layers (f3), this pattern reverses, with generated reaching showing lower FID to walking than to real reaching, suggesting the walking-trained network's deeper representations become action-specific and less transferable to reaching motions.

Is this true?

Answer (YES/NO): NO